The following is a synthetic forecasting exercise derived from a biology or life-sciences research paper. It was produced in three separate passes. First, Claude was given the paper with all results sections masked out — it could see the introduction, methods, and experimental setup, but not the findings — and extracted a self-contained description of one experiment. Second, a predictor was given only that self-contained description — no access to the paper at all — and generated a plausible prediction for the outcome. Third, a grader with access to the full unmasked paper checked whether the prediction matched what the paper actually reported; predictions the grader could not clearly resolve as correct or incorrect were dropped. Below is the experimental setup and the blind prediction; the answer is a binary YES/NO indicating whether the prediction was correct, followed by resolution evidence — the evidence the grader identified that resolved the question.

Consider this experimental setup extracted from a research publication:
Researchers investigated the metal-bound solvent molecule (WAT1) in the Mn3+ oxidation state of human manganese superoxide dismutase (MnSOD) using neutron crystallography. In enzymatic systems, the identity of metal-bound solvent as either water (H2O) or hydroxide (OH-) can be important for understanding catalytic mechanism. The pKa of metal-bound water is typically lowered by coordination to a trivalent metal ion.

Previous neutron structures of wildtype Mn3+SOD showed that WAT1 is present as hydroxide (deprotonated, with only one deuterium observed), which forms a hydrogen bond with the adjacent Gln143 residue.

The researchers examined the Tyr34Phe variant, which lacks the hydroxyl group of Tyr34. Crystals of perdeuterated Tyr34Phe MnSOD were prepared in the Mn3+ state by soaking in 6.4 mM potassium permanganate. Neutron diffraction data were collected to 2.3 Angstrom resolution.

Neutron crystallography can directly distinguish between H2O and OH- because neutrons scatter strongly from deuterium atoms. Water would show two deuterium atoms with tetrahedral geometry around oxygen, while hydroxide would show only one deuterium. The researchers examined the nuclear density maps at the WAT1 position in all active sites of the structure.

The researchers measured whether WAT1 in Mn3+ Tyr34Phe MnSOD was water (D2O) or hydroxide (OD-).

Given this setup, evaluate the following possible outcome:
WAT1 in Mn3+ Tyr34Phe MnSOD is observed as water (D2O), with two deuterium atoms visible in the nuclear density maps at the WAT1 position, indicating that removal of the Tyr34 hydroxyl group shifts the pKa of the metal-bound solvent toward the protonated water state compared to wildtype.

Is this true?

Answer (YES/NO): NO